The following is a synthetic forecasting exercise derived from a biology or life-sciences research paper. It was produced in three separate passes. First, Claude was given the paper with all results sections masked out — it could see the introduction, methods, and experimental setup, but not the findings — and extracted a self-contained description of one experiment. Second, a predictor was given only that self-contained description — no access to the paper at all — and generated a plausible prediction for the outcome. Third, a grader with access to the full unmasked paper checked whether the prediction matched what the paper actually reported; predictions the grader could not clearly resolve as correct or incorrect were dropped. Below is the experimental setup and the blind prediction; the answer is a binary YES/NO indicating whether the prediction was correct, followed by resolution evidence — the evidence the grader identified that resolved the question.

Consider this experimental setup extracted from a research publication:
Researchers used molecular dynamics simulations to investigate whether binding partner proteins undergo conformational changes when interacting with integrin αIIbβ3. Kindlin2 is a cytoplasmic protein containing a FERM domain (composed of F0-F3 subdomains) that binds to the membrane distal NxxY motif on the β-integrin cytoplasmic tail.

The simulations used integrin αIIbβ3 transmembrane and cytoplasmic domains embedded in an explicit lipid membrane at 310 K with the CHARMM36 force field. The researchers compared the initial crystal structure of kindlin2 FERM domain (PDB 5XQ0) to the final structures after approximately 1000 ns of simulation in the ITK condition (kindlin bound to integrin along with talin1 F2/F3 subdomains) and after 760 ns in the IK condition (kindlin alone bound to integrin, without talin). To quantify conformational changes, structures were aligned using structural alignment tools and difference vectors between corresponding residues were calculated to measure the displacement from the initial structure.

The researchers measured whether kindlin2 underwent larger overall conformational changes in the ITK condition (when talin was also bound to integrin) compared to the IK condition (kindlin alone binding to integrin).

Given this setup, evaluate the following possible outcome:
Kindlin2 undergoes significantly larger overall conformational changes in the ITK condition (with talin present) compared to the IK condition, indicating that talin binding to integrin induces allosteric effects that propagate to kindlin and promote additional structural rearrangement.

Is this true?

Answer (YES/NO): NO